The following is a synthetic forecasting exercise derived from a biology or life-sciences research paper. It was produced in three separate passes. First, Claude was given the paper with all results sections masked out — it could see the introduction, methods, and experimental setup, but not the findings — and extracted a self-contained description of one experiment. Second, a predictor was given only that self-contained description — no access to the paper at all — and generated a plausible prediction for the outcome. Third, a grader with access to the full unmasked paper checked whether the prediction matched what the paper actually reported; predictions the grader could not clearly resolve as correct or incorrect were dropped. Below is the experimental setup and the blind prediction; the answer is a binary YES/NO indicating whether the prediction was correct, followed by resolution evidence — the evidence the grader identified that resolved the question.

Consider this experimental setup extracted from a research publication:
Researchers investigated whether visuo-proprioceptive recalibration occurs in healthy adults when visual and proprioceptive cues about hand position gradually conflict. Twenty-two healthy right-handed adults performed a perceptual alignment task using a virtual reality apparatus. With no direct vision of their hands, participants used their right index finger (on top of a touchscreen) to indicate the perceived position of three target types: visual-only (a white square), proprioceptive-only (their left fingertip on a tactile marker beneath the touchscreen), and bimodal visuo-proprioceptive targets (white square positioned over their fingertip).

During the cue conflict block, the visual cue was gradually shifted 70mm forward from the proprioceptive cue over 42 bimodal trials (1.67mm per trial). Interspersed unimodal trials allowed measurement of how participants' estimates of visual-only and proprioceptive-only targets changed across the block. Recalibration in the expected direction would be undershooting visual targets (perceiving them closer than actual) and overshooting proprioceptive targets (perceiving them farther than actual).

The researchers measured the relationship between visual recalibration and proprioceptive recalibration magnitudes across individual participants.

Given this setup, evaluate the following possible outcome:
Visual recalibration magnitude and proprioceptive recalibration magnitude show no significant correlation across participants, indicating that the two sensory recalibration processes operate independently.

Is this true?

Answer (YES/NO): NO